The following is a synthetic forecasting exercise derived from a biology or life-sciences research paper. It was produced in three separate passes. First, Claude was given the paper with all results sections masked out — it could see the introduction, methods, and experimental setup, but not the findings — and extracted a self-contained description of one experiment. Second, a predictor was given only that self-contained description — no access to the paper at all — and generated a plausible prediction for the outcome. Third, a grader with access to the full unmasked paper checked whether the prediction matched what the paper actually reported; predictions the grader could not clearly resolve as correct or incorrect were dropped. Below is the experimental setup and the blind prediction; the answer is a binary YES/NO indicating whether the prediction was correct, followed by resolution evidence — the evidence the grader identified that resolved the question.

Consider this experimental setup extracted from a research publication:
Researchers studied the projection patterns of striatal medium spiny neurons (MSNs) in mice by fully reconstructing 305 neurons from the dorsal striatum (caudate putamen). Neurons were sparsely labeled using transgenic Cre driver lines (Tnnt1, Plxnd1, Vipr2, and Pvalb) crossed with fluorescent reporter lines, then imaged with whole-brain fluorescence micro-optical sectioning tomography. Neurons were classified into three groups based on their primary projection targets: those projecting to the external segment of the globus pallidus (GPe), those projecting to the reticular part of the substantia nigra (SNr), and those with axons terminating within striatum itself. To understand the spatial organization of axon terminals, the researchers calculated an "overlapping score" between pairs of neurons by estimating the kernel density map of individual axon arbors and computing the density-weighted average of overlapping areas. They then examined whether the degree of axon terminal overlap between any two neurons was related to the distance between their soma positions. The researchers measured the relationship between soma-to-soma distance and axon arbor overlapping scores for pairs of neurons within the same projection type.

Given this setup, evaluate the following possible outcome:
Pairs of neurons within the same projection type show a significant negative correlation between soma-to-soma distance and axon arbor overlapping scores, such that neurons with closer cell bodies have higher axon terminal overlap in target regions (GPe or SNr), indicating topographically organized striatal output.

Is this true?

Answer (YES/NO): YES